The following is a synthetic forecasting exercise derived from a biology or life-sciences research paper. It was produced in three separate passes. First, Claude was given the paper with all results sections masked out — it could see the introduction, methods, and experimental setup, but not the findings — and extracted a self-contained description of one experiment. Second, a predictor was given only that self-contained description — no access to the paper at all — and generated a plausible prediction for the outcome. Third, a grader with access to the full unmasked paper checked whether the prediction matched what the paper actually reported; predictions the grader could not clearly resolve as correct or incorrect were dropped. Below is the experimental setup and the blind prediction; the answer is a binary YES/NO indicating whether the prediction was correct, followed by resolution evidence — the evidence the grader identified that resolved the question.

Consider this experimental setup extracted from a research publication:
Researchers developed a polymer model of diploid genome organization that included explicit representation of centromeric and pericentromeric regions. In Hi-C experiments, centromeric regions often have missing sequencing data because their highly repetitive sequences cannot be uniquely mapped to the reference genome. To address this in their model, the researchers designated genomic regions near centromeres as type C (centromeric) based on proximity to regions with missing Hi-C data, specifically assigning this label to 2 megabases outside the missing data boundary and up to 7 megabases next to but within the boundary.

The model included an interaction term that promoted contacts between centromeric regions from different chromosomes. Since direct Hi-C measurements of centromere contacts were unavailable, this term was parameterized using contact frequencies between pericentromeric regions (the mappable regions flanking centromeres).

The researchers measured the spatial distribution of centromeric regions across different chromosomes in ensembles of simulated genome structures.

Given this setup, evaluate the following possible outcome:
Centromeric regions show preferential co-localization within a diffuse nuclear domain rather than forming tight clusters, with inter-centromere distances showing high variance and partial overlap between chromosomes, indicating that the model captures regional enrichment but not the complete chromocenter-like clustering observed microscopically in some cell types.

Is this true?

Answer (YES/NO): NO